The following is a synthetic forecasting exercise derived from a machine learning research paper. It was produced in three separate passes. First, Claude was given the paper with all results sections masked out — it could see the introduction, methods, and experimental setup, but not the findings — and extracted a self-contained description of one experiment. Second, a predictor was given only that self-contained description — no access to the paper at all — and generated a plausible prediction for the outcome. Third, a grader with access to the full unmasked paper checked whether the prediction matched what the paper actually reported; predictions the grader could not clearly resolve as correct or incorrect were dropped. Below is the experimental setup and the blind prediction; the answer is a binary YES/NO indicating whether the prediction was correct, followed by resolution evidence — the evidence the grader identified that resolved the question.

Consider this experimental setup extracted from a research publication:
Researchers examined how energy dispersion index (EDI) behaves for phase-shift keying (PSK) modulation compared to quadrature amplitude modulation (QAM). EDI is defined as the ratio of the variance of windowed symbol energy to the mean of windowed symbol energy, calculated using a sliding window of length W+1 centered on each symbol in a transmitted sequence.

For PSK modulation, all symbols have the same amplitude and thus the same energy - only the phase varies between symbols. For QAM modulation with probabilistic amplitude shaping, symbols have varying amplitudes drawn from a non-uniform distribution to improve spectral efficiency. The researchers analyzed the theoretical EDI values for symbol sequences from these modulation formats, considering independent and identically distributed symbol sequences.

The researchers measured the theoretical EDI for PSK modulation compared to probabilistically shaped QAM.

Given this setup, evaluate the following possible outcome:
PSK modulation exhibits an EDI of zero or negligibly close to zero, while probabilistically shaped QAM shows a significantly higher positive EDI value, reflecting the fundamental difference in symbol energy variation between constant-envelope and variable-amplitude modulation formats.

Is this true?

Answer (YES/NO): YES